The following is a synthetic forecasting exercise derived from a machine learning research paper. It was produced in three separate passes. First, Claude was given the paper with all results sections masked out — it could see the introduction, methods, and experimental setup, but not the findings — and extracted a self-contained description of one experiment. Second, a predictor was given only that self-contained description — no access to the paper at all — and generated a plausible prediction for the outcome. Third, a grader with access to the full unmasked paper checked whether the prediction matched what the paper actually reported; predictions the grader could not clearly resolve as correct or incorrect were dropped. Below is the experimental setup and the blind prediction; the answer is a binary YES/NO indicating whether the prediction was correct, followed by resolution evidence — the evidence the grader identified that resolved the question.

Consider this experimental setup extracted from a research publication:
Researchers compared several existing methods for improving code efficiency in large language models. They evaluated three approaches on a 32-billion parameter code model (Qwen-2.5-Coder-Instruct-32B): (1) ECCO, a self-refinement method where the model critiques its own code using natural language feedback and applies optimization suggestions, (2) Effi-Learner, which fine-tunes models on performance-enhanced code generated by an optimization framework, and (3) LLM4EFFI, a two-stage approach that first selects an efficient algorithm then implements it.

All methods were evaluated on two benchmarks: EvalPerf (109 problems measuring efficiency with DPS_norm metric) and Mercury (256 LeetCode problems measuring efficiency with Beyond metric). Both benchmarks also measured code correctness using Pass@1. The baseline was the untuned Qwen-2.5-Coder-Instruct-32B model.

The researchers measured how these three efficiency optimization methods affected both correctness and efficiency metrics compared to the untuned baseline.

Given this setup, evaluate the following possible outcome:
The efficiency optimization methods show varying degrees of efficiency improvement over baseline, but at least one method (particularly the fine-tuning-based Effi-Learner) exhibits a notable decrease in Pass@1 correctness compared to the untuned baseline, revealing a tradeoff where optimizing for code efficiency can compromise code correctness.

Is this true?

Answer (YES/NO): YES